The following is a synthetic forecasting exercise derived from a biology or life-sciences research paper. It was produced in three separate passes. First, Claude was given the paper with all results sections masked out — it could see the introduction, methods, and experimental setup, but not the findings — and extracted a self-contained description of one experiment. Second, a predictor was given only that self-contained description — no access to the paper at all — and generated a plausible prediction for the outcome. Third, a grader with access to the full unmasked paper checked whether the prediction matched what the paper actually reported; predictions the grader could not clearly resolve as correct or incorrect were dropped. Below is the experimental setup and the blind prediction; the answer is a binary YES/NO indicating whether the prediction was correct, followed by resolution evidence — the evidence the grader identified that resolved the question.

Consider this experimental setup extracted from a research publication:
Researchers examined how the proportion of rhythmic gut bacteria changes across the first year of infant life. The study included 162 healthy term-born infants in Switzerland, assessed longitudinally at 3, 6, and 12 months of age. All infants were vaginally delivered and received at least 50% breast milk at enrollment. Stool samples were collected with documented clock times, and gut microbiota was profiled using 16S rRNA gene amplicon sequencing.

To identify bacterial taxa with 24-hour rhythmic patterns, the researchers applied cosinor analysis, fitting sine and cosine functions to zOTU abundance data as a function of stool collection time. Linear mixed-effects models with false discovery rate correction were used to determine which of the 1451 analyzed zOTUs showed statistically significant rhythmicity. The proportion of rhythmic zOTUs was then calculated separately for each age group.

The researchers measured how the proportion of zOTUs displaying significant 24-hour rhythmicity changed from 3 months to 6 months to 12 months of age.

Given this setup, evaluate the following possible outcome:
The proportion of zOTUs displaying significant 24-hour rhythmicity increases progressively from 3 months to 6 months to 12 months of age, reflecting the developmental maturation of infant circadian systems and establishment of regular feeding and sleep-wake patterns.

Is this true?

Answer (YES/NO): YES